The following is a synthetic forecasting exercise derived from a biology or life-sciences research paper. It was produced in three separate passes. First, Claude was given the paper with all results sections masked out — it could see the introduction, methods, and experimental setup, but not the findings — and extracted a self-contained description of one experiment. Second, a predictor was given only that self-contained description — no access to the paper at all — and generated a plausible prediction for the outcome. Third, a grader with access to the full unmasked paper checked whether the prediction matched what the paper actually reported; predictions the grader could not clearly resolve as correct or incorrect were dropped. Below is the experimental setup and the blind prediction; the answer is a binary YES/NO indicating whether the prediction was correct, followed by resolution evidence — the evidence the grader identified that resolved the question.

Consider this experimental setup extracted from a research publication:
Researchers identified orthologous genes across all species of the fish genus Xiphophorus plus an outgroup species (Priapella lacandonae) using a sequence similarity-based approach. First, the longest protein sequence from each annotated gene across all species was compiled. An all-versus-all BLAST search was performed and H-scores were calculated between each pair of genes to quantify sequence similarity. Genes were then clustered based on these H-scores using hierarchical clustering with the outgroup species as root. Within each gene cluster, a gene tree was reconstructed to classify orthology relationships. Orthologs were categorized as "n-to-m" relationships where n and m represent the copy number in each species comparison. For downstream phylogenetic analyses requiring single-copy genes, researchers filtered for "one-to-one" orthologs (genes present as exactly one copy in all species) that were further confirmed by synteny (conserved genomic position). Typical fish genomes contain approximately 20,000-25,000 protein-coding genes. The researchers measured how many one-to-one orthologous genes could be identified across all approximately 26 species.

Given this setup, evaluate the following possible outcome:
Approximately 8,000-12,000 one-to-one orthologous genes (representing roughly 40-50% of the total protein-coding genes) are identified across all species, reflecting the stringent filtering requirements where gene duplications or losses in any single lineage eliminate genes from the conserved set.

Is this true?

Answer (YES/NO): NO